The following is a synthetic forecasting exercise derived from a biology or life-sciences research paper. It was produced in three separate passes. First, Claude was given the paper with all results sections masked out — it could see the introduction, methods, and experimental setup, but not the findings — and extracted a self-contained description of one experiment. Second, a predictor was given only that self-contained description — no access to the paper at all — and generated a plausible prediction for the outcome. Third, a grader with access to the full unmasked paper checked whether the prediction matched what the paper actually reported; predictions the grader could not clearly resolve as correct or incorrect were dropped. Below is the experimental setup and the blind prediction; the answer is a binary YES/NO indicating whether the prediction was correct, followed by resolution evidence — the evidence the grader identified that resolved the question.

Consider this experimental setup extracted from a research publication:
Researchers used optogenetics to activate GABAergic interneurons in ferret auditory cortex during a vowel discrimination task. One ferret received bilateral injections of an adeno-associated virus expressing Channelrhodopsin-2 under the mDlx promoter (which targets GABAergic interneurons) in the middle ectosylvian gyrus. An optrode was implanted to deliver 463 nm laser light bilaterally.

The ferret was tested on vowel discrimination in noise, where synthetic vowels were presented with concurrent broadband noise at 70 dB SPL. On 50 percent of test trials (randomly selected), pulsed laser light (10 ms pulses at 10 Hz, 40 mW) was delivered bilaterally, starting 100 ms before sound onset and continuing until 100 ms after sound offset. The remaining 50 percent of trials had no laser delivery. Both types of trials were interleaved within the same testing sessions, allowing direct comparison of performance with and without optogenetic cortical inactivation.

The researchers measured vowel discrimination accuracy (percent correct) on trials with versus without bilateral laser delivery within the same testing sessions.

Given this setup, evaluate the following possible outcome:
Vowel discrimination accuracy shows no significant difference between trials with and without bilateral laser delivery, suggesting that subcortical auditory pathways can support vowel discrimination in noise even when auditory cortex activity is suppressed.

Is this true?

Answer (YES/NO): NO